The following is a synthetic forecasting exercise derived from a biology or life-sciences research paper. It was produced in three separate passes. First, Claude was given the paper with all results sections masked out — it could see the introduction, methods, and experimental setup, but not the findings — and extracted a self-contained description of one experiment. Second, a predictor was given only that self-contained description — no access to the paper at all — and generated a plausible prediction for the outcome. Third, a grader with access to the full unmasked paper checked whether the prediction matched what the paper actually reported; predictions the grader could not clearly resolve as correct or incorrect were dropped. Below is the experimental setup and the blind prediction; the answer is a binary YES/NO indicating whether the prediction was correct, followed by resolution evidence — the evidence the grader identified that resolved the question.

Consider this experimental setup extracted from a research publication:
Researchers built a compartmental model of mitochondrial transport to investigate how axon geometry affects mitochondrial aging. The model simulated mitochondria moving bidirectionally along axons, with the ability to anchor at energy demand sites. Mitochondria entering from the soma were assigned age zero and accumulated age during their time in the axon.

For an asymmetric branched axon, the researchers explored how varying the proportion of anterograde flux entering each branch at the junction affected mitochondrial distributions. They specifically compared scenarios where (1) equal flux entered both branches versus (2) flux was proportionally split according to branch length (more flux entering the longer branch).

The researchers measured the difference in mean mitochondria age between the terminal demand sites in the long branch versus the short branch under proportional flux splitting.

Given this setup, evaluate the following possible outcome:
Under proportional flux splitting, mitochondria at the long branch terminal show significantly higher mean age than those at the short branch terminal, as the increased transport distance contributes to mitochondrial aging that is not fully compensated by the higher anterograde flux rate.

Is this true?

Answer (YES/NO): YES